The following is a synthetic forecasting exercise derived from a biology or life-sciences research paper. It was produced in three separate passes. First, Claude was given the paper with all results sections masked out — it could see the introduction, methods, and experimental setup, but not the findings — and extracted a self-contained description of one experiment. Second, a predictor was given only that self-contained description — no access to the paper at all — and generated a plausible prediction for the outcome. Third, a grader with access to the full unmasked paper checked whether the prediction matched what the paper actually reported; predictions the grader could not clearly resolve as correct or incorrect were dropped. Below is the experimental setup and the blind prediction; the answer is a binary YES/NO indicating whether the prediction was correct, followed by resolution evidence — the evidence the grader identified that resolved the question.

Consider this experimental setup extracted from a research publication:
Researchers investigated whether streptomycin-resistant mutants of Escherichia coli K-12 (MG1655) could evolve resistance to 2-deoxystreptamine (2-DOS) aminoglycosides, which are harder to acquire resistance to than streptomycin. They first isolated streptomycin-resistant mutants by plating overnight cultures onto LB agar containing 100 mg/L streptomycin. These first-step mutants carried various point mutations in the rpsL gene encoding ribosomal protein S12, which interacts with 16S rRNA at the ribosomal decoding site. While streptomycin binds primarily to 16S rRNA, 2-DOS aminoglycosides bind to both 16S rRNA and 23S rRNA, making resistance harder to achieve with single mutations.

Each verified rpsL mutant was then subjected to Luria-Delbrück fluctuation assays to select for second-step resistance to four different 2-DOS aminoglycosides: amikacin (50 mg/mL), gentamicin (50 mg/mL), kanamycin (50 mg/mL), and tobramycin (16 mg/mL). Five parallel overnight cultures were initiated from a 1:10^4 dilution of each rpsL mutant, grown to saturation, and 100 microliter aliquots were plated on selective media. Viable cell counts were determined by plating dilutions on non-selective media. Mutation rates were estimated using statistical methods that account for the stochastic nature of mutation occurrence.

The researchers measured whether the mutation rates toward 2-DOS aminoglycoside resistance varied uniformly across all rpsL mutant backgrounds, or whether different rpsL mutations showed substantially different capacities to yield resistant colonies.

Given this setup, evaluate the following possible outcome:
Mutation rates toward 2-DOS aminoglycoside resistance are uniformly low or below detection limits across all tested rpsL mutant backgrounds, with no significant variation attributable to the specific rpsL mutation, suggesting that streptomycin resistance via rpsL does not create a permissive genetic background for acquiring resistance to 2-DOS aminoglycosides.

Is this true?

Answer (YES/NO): NO